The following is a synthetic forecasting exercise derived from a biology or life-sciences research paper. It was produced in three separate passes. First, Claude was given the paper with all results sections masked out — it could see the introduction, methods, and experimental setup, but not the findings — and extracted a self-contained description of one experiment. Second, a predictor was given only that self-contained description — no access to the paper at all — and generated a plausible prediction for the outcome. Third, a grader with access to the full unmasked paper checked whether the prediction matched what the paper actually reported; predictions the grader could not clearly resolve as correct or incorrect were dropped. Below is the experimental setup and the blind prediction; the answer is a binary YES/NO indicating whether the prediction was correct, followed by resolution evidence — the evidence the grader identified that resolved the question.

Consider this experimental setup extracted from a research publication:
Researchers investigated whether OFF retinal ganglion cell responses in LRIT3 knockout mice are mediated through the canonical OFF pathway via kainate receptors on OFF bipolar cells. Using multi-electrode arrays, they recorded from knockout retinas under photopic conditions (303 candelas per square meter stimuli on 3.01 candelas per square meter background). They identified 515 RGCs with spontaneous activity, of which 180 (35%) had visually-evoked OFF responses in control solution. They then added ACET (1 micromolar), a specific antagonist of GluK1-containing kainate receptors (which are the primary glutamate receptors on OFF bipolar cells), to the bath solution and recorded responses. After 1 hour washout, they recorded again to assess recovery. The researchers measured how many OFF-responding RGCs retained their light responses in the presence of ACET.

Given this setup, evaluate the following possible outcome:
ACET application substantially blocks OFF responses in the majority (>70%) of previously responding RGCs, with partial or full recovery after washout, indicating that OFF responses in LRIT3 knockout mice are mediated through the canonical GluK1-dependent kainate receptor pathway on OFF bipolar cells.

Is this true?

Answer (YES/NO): YES